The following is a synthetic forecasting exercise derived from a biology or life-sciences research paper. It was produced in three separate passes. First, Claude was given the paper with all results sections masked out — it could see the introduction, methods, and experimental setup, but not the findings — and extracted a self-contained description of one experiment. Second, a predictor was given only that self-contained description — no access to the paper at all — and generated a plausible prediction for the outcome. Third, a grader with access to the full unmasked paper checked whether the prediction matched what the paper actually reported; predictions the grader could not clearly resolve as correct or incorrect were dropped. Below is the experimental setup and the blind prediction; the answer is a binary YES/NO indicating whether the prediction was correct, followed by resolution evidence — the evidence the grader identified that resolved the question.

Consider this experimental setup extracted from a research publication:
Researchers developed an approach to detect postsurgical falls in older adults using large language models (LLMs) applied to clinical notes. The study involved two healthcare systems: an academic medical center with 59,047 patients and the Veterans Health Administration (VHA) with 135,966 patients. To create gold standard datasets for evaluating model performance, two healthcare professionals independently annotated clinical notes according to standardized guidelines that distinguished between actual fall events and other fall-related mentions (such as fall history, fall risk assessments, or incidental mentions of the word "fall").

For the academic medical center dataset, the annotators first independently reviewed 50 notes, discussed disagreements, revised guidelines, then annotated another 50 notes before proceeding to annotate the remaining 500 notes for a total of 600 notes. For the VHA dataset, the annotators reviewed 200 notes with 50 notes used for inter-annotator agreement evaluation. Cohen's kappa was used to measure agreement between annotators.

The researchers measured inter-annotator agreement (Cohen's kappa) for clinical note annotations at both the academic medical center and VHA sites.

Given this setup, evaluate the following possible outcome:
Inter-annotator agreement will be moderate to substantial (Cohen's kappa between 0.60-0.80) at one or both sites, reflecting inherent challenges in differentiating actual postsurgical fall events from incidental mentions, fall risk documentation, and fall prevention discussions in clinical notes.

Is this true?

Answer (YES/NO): NO